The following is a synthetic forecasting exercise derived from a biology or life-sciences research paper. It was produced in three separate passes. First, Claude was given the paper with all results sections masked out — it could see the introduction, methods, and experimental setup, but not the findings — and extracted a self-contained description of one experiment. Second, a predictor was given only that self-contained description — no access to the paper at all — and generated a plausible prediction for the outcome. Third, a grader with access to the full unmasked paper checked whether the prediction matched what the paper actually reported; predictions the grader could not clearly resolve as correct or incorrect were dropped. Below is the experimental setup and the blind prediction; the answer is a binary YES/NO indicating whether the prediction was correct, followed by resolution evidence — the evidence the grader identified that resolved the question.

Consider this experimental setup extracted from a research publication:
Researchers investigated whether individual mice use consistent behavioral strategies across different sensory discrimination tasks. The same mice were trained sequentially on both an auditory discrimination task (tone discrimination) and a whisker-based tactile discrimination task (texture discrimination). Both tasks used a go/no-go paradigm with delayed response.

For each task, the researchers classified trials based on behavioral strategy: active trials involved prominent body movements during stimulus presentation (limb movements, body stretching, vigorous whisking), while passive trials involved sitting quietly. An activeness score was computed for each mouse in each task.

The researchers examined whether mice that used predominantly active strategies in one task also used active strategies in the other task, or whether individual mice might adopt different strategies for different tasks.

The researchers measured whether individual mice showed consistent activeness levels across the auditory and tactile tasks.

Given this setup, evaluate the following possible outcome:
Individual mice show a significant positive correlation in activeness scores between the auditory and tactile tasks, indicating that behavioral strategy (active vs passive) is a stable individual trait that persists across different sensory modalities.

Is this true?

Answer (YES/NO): NO